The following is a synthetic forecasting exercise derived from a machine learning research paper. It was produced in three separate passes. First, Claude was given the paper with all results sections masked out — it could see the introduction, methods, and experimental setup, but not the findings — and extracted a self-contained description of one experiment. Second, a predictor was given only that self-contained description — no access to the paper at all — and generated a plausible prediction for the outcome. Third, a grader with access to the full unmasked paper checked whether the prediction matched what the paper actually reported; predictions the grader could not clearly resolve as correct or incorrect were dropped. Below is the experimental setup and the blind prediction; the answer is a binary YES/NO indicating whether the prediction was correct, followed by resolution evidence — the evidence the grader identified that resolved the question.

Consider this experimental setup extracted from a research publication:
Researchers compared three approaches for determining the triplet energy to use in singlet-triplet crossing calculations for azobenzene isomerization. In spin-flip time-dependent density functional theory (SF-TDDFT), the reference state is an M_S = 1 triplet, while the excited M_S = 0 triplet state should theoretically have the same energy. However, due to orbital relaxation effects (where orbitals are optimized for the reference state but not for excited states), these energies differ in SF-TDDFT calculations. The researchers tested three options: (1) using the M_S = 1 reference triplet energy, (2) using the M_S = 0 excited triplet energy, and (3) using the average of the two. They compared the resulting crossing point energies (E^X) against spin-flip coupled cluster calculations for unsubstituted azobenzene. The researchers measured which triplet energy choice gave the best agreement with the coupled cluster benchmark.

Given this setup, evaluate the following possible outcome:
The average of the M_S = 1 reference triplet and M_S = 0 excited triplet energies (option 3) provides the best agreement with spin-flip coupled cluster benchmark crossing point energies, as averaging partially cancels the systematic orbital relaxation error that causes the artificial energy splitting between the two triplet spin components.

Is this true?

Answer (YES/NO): YES